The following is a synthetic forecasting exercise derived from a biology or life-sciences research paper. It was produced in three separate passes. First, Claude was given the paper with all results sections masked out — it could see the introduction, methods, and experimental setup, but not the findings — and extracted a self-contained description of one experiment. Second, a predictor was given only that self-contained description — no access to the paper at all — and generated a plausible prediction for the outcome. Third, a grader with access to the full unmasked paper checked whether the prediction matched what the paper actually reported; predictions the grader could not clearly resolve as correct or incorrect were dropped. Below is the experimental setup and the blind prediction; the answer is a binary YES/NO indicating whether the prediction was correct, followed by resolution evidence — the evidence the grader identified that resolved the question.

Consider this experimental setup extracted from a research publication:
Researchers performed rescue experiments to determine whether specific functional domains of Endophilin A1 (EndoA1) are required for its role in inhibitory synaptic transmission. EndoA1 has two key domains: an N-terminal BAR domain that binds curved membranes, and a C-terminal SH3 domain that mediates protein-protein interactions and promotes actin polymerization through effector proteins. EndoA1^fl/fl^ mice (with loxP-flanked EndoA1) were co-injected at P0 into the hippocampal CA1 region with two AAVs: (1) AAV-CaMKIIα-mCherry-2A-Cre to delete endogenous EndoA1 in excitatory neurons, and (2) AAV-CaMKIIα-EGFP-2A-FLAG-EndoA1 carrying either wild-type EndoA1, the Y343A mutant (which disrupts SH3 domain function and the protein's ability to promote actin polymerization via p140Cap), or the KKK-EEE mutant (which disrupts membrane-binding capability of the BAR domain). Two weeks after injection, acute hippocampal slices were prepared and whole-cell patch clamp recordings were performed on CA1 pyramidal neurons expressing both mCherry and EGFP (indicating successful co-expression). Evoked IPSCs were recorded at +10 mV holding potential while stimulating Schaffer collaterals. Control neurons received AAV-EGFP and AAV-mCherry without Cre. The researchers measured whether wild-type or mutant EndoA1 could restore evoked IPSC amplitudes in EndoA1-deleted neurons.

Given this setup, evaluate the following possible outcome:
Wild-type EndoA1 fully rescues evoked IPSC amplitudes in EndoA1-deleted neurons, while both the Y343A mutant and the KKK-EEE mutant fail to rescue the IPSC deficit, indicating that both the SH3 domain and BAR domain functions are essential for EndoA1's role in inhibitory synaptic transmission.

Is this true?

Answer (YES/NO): YES